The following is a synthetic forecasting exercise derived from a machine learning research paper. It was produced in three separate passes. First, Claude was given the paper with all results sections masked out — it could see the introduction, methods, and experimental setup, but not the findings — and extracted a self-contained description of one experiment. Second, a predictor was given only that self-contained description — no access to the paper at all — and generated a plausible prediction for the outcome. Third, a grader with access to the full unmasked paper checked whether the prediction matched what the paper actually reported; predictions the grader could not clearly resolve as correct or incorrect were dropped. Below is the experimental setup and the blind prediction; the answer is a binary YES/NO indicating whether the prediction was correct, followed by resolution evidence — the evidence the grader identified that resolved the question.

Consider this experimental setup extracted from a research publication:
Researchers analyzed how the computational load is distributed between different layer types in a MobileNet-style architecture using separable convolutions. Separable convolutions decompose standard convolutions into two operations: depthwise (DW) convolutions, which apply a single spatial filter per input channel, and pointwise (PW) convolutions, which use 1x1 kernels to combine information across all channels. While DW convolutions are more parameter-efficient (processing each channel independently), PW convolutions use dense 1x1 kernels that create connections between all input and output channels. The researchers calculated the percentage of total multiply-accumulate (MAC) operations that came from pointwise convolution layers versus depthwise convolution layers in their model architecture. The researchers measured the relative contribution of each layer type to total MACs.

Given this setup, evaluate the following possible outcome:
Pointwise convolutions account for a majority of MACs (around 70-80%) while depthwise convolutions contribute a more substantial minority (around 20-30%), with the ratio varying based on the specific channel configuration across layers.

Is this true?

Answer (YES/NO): NO